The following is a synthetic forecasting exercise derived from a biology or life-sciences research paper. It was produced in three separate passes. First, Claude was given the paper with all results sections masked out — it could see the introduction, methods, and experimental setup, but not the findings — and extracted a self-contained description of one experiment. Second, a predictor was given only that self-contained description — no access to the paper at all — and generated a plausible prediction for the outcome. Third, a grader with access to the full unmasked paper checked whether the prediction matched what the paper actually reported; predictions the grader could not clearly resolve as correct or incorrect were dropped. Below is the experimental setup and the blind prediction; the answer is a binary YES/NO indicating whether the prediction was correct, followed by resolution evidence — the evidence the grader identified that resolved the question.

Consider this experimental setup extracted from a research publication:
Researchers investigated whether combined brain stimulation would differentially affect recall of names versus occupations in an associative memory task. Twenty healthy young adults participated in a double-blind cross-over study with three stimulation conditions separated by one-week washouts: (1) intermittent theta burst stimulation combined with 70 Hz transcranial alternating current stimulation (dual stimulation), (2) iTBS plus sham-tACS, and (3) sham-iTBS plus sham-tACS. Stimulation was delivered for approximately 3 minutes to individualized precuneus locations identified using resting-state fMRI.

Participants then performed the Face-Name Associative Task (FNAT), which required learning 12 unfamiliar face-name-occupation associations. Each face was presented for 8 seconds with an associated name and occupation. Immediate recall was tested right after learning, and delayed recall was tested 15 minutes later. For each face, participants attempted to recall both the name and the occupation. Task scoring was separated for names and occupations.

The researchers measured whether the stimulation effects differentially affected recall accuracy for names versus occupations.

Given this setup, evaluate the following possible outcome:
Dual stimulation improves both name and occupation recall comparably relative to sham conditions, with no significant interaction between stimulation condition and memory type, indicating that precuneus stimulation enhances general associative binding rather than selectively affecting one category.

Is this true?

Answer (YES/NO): NO